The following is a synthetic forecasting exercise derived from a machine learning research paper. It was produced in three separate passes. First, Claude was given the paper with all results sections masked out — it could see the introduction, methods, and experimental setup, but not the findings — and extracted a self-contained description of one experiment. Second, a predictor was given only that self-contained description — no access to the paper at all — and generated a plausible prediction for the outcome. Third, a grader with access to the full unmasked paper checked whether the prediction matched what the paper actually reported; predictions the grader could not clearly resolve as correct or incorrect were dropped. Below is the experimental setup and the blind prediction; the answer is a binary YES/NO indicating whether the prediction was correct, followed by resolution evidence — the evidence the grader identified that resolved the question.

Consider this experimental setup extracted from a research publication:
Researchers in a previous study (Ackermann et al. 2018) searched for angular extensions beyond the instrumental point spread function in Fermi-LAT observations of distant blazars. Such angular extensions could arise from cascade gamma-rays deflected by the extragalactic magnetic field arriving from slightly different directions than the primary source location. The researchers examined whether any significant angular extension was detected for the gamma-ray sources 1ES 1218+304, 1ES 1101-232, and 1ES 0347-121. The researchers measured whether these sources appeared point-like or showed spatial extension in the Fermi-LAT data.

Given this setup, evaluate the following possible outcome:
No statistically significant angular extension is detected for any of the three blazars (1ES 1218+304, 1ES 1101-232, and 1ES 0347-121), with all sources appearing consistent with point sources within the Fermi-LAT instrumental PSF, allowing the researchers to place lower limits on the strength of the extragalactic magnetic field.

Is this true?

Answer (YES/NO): YES